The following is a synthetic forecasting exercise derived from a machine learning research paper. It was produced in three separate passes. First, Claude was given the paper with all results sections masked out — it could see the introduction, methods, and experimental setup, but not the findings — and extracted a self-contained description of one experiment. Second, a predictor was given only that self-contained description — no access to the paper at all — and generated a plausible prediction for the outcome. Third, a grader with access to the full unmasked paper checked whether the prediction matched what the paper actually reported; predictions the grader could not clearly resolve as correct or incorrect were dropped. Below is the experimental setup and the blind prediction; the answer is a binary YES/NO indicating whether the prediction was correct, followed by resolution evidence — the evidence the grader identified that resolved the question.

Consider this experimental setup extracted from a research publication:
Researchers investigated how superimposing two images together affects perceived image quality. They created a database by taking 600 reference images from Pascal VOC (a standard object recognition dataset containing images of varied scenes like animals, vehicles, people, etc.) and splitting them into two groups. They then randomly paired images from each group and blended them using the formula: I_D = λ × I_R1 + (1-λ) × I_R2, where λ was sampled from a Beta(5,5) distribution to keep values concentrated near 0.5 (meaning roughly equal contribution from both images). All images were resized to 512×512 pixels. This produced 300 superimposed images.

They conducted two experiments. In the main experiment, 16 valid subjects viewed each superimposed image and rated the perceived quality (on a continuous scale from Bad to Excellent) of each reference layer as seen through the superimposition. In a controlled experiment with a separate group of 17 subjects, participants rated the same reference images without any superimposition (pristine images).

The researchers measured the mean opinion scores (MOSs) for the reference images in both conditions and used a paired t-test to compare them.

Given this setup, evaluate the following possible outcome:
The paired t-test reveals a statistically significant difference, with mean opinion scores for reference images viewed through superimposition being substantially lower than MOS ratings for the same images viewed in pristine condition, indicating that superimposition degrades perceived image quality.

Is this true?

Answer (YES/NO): YES